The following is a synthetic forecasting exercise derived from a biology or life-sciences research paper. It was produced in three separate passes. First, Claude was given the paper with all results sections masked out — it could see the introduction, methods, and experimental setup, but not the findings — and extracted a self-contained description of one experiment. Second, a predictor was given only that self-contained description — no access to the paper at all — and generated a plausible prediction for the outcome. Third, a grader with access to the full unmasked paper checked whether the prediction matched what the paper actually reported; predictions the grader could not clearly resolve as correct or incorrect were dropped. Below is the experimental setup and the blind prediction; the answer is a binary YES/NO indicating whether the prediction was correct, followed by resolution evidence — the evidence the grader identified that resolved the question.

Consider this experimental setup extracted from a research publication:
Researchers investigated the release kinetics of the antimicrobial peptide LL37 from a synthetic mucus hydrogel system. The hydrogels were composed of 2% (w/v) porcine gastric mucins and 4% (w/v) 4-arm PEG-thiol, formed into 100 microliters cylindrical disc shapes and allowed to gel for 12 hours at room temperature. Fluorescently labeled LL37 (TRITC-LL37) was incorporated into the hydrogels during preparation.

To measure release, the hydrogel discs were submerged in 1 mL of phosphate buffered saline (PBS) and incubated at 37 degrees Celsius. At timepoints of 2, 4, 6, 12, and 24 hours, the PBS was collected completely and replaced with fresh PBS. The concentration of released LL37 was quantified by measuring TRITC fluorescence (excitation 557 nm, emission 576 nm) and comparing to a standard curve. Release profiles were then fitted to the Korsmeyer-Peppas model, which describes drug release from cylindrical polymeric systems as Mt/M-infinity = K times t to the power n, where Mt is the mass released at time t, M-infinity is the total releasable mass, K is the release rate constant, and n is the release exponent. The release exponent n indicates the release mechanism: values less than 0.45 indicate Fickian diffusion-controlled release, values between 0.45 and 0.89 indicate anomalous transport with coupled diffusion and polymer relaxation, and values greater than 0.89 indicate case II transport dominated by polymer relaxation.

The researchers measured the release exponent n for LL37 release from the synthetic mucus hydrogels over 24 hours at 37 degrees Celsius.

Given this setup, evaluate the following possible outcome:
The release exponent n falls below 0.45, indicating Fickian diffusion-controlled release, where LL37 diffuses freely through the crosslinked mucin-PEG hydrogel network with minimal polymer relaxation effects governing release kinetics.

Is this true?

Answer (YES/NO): YES